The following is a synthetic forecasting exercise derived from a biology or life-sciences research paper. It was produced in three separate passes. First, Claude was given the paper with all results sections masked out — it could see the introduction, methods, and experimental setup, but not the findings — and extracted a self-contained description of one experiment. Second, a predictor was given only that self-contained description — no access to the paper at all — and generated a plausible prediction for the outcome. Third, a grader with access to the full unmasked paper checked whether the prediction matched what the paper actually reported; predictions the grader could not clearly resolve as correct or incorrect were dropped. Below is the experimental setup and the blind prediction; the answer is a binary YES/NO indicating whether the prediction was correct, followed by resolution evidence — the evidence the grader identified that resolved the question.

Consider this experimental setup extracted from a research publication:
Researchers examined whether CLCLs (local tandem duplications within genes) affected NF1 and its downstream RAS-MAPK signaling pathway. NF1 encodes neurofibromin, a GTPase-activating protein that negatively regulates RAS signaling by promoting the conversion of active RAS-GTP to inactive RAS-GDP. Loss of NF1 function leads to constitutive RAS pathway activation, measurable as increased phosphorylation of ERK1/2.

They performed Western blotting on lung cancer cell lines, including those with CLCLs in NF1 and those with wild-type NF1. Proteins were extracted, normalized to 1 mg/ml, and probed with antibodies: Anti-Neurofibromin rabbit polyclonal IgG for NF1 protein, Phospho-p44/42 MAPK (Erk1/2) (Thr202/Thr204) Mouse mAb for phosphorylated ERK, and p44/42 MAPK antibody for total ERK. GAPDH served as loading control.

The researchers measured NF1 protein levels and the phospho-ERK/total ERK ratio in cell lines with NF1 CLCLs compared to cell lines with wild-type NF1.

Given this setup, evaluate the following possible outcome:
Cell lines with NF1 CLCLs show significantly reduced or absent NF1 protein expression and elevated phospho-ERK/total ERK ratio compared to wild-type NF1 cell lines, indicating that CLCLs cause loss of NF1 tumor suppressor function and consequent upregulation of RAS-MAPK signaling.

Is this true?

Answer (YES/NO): YES